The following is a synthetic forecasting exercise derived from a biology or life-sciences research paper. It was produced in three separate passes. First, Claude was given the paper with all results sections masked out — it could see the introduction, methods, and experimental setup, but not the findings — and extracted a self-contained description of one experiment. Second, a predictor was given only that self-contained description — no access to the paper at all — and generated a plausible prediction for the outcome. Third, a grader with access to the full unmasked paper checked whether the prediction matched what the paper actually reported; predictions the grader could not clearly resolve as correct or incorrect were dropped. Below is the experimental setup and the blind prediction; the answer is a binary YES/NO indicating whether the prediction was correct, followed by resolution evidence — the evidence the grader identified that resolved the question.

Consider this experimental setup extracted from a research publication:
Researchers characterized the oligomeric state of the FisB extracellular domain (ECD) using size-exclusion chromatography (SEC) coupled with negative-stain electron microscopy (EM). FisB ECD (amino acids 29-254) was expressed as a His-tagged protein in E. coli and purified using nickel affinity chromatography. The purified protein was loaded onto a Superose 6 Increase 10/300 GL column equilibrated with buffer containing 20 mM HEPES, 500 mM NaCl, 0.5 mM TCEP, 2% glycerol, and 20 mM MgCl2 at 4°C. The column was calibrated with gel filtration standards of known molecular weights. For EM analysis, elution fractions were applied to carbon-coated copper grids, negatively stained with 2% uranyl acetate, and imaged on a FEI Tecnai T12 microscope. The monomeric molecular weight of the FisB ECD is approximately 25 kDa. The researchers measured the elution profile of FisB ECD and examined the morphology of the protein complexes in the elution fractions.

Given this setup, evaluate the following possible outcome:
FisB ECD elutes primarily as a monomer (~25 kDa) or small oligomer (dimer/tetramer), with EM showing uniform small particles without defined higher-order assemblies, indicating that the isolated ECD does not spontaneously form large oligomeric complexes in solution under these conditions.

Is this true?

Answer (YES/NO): NO